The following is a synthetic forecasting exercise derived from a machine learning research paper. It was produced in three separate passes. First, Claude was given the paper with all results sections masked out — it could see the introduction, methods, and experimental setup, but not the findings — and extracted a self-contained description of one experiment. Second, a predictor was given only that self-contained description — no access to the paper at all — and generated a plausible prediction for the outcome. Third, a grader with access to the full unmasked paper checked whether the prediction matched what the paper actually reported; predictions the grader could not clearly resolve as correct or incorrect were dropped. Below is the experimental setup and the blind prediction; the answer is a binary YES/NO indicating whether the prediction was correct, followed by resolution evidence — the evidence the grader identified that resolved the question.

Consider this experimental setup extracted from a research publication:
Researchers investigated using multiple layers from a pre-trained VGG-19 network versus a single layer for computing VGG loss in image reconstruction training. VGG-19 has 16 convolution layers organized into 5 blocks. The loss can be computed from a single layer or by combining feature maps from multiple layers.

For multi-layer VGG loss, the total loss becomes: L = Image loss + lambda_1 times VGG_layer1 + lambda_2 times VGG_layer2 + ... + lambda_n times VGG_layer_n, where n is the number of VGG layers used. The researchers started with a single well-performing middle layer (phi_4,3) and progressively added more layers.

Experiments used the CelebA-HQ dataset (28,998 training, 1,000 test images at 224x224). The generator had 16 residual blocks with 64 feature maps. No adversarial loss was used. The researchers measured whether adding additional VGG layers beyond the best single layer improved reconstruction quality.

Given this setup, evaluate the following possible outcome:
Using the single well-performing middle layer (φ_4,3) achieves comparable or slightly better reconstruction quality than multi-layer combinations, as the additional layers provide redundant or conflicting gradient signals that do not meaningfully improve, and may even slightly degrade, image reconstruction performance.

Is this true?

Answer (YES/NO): NO